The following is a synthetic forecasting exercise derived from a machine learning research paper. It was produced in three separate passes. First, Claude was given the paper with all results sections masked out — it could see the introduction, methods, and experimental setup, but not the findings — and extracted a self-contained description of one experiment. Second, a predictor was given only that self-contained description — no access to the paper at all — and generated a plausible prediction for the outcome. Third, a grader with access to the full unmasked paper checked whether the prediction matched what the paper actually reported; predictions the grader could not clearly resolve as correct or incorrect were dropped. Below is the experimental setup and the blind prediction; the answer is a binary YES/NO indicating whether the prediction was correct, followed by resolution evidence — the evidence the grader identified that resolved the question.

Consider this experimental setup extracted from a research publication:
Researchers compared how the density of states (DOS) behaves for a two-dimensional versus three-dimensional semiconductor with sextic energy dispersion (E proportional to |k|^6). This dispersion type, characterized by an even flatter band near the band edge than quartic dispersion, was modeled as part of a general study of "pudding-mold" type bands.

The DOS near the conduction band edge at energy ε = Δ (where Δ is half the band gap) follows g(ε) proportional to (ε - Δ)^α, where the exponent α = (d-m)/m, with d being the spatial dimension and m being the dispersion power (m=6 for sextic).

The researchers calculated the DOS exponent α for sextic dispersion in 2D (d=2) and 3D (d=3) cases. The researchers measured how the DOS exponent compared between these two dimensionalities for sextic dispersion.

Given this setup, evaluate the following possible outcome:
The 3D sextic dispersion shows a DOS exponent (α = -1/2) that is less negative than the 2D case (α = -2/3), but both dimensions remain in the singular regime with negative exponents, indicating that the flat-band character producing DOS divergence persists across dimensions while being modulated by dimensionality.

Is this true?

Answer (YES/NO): YES